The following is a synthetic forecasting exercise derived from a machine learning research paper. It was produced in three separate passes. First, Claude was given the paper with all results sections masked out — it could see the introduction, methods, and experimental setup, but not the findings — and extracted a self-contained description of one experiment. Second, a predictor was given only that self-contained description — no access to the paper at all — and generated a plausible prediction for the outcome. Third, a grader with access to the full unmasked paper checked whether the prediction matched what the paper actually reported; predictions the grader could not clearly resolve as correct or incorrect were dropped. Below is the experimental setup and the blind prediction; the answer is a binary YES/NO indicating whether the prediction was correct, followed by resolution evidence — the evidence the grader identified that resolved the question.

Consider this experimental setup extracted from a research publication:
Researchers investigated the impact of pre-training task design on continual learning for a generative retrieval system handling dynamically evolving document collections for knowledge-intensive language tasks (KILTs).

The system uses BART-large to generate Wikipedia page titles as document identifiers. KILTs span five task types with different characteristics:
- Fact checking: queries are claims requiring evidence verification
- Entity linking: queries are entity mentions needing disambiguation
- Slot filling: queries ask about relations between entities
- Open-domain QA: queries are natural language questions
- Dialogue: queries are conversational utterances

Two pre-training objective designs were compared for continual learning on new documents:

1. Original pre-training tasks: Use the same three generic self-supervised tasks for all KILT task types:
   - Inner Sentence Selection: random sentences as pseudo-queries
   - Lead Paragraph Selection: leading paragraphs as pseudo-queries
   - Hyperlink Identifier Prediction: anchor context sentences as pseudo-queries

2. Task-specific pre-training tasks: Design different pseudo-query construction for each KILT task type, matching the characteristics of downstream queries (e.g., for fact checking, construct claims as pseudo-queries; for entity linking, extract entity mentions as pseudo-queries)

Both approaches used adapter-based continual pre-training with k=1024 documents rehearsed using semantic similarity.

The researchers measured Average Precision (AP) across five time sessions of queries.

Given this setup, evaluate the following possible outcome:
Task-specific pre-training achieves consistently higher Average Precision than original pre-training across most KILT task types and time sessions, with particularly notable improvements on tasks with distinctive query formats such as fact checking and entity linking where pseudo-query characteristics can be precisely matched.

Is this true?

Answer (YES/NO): YES